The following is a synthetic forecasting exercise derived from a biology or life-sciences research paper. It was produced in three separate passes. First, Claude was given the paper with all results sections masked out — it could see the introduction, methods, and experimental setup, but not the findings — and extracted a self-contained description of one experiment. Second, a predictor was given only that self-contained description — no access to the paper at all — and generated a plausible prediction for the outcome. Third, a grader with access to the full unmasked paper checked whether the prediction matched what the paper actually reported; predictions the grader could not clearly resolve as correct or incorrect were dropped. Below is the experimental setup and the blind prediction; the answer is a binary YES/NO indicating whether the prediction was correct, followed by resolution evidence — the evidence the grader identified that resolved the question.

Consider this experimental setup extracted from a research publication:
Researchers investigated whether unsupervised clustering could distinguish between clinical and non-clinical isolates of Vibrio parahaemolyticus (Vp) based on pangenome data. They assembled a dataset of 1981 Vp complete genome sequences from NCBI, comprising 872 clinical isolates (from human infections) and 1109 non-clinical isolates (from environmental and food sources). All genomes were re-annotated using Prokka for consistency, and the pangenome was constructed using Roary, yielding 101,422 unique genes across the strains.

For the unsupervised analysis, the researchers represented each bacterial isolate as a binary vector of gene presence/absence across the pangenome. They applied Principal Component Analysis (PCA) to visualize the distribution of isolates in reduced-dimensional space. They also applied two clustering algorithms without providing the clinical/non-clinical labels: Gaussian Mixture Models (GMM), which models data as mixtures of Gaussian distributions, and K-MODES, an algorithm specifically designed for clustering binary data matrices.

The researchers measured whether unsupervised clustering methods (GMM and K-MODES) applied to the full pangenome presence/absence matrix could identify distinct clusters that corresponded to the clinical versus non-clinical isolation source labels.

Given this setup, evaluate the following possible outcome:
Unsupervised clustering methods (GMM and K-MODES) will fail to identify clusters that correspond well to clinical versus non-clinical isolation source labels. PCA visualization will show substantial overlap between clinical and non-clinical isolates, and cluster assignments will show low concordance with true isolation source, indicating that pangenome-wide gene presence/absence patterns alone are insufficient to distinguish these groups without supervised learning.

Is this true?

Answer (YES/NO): YES